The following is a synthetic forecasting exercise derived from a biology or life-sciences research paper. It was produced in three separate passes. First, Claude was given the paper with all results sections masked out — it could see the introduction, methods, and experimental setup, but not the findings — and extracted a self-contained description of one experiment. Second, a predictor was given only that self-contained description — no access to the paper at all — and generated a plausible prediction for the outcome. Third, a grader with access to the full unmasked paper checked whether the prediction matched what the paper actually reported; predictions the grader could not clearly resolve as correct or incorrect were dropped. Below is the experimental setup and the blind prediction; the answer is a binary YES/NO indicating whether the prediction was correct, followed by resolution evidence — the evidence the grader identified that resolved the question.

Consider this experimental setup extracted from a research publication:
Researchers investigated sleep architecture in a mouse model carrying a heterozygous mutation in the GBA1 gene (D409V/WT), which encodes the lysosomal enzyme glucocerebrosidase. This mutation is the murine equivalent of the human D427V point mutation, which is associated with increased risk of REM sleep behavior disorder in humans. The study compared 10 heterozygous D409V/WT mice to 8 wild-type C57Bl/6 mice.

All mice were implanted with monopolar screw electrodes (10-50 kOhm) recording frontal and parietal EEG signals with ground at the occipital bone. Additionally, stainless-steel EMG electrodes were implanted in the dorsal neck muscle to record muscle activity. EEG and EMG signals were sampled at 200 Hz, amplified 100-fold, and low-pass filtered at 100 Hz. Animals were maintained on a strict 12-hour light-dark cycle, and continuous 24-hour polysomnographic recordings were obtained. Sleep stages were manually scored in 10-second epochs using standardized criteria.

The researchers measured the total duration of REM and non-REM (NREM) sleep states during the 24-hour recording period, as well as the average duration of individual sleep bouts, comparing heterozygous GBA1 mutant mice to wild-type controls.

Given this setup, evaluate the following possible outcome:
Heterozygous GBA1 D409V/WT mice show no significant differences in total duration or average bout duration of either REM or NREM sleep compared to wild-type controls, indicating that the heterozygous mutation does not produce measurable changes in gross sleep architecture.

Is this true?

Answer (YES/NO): NO